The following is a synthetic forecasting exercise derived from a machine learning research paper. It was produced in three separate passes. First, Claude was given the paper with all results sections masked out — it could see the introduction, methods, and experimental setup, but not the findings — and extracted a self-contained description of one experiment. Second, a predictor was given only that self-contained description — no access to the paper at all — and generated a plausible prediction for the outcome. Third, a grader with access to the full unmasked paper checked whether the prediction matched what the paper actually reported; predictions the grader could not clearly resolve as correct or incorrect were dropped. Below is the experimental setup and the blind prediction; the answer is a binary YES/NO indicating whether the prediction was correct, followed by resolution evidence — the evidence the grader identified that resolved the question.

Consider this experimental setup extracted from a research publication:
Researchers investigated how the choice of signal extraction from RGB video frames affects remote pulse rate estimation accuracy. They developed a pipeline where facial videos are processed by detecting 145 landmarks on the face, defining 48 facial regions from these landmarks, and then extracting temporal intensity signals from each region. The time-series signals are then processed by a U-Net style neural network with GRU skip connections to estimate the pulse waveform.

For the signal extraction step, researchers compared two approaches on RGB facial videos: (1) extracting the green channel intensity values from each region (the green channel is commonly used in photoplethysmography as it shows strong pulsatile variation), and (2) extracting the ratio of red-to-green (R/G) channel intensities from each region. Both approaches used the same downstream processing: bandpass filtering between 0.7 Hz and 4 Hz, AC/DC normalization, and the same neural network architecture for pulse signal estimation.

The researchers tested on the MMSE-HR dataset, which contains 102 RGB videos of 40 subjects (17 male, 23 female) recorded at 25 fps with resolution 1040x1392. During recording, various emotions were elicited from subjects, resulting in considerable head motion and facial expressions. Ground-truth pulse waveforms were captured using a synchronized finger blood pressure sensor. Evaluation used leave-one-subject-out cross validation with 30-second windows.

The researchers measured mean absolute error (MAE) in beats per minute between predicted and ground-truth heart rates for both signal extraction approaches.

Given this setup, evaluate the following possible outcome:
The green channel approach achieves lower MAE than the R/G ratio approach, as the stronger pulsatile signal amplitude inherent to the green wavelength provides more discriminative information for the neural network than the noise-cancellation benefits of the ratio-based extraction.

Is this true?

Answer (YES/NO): NO